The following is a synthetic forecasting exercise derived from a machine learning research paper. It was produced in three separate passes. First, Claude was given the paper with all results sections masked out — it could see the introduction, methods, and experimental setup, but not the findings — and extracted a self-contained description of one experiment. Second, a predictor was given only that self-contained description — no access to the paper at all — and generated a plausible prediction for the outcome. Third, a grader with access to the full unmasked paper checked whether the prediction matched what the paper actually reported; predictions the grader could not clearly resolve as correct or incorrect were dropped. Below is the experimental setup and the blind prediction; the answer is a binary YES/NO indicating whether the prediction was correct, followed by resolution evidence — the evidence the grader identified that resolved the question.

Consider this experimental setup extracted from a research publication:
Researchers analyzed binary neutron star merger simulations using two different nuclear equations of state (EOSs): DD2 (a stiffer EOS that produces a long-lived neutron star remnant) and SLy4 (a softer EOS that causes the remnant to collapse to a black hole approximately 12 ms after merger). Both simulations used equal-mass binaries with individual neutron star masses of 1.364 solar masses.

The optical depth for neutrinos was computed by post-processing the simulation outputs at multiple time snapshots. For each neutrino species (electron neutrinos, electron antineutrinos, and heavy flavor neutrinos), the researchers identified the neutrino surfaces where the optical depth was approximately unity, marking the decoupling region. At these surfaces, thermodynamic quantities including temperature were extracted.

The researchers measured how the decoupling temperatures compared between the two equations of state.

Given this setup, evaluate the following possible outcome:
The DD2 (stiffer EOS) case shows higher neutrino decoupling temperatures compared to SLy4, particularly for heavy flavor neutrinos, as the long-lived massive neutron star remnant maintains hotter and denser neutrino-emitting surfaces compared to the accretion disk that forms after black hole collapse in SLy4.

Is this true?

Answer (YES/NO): NO